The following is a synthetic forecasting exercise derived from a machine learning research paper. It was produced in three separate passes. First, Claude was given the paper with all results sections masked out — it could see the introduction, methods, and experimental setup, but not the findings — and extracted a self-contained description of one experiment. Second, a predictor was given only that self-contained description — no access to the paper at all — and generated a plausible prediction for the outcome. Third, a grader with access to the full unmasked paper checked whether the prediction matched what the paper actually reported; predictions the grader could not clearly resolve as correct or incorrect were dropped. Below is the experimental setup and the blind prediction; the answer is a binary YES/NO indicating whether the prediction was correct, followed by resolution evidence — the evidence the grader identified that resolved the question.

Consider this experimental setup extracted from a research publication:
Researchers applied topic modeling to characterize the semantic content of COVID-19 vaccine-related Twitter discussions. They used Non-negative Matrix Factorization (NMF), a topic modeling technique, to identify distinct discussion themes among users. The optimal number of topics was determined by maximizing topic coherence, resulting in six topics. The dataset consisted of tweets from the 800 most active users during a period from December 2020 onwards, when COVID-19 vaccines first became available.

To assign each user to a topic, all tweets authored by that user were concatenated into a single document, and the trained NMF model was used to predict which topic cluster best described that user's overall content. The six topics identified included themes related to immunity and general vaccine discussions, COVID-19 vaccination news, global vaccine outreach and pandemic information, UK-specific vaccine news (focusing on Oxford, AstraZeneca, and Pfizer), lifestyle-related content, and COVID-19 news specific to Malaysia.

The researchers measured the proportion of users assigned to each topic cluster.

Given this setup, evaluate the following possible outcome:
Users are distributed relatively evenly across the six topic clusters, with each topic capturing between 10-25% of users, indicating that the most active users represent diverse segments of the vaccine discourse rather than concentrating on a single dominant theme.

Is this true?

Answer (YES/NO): NO